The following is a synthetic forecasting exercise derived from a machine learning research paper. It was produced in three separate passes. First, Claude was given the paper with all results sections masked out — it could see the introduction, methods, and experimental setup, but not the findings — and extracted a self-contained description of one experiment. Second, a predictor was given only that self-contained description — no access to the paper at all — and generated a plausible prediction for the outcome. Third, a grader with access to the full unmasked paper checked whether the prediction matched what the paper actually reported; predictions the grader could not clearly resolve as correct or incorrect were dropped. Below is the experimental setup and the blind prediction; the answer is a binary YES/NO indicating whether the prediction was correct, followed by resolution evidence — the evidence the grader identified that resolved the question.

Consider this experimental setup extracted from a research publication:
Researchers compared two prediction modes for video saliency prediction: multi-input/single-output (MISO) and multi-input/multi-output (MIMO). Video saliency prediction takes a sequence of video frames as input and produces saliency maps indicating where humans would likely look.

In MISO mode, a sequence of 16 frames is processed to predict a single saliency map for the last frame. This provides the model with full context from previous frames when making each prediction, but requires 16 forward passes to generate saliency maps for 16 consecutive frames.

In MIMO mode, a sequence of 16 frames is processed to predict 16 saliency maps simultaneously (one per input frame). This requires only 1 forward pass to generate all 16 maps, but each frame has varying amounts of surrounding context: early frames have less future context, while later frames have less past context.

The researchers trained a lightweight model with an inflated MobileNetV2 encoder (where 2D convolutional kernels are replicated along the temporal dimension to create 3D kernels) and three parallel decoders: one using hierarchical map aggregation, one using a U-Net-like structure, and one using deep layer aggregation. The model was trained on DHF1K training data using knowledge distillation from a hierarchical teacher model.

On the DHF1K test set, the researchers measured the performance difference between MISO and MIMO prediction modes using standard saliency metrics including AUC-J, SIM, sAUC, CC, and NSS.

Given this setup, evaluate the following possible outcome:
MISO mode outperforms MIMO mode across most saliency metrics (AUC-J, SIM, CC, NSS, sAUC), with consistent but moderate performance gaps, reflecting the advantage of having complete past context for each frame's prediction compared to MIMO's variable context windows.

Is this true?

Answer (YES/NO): YES